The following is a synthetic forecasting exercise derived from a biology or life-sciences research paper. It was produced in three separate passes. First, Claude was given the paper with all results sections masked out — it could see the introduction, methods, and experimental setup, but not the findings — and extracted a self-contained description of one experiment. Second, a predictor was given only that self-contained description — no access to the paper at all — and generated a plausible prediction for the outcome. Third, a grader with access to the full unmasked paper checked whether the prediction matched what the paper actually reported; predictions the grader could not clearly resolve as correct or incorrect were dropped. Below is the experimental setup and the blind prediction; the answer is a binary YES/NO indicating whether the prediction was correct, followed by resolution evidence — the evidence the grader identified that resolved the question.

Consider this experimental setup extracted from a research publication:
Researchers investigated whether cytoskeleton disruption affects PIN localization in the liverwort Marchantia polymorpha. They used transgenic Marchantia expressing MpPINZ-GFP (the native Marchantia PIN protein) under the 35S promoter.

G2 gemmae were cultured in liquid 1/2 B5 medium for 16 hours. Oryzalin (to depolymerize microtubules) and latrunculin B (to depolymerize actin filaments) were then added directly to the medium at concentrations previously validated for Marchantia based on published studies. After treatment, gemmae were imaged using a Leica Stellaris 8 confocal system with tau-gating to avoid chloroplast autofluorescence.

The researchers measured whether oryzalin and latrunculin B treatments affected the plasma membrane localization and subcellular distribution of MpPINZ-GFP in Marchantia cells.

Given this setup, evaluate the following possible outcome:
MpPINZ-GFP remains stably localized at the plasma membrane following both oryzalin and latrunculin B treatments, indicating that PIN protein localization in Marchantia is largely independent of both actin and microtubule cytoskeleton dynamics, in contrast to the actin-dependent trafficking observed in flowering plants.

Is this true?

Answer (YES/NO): NO